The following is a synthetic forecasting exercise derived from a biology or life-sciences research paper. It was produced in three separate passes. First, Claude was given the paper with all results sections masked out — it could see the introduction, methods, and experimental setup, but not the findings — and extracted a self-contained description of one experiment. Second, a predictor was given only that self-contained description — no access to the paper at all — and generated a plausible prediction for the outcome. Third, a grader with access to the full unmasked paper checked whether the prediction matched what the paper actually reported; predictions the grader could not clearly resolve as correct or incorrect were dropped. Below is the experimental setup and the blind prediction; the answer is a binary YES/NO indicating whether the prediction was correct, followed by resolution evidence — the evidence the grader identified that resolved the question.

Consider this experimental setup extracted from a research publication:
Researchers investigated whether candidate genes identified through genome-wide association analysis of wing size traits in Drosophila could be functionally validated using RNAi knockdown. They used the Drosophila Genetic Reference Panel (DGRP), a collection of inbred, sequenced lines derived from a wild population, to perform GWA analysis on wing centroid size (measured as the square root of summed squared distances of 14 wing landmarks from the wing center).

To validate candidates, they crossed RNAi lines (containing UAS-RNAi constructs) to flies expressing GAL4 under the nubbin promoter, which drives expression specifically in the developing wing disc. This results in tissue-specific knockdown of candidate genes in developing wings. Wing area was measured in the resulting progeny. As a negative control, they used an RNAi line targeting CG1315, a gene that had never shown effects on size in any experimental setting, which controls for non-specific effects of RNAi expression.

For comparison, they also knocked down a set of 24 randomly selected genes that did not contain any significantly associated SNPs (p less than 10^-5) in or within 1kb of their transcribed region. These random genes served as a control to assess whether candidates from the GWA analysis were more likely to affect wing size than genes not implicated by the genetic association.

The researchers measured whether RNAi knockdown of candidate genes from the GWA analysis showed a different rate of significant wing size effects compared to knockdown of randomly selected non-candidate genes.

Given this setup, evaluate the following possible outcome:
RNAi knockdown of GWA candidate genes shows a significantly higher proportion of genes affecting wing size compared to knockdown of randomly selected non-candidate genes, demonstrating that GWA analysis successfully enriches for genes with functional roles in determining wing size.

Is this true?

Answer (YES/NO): YES